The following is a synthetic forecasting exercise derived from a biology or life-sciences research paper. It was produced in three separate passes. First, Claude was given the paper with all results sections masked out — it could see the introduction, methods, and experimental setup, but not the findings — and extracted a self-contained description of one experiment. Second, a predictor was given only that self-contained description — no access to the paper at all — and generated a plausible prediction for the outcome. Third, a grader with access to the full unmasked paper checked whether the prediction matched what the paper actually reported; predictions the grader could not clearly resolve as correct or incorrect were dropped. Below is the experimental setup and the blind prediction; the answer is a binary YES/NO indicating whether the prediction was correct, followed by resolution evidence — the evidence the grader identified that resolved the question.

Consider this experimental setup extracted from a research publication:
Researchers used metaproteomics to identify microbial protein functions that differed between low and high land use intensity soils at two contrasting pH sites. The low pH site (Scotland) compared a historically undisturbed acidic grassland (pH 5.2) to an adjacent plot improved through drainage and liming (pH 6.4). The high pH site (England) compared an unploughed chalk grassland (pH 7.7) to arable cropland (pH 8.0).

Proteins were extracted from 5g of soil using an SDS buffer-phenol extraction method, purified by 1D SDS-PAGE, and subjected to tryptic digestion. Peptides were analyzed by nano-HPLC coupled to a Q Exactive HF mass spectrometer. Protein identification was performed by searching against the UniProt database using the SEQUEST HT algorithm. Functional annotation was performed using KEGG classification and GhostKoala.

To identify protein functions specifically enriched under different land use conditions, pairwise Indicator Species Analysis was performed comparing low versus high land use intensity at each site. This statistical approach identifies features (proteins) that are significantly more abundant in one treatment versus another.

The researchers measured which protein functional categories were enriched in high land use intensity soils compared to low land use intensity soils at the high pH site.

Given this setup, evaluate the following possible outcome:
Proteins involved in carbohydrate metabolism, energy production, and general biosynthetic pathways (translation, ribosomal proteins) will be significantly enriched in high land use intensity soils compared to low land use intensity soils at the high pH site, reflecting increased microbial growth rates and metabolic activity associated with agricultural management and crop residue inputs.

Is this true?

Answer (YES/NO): NO